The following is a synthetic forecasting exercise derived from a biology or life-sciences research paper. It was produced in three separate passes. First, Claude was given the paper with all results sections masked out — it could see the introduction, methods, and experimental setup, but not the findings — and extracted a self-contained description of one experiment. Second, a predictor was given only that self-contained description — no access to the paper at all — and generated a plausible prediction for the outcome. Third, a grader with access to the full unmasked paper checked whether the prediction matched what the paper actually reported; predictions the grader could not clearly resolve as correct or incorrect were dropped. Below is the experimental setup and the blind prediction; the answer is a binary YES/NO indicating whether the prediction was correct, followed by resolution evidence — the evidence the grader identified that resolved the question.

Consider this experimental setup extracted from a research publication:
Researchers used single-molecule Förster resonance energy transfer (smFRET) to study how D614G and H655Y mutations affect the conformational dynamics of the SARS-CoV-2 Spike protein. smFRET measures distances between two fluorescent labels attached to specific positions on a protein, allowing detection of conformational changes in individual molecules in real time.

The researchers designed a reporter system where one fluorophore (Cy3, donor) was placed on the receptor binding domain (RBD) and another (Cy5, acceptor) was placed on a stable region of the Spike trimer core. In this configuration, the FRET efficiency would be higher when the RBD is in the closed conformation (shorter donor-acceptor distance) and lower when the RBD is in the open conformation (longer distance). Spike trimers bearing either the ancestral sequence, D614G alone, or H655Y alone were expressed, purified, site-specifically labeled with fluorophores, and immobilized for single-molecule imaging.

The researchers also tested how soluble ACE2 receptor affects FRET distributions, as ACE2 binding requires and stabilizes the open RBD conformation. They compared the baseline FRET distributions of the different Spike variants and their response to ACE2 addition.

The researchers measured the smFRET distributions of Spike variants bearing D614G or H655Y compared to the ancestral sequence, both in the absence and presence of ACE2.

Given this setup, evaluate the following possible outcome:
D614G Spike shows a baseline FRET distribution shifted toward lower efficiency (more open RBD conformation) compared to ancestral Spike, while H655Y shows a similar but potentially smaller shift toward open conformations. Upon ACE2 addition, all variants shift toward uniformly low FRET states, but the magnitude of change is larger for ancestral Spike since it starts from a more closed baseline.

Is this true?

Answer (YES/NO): NO